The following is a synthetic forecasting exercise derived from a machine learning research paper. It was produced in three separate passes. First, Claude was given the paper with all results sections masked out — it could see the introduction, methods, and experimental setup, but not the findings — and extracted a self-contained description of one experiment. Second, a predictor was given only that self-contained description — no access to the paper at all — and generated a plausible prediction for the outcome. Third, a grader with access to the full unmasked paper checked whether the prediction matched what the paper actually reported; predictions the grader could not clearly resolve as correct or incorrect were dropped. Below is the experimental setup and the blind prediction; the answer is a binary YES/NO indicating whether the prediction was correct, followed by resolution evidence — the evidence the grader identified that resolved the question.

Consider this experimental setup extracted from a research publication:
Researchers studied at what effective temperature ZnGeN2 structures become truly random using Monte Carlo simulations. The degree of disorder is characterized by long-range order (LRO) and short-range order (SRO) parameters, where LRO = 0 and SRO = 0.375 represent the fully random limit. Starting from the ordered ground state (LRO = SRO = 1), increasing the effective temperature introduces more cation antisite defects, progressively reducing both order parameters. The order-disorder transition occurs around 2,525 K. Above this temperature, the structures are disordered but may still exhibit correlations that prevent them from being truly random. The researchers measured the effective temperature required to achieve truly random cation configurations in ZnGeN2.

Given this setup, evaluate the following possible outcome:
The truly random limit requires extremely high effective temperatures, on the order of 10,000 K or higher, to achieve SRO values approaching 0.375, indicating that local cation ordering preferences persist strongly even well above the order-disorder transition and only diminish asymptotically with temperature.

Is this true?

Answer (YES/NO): NO